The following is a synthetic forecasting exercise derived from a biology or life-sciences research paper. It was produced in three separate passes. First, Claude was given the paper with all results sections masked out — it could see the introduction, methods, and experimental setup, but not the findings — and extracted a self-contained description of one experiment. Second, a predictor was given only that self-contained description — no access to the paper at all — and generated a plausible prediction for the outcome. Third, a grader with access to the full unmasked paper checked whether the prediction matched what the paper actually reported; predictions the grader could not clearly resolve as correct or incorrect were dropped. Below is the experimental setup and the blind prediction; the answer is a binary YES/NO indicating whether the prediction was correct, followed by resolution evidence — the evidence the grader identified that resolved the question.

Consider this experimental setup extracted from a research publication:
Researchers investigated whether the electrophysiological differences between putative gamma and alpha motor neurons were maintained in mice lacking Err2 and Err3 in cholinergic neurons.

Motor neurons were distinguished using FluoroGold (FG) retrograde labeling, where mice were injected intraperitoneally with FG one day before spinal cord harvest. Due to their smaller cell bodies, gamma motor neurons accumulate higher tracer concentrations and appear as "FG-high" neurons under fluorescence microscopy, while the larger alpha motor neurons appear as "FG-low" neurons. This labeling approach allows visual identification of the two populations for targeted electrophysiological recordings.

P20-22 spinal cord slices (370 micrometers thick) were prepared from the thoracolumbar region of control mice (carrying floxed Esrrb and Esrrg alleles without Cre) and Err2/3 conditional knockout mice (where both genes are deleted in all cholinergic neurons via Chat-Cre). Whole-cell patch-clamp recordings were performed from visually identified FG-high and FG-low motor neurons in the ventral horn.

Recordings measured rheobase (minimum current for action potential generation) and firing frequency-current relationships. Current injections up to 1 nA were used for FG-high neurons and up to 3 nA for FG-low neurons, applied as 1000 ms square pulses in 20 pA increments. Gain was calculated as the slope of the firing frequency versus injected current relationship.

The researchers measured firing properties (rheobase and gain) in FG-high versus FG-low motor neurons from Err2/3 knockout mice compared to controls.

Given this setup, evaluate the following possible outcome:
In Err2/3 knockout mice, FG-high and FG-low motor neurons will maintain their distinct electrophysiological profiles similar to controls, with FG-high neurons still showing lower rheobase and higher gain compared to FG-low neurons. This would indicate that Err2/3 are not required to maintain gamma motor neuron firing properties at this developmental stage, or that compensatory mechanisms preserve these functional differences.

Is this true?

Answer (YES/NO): NO